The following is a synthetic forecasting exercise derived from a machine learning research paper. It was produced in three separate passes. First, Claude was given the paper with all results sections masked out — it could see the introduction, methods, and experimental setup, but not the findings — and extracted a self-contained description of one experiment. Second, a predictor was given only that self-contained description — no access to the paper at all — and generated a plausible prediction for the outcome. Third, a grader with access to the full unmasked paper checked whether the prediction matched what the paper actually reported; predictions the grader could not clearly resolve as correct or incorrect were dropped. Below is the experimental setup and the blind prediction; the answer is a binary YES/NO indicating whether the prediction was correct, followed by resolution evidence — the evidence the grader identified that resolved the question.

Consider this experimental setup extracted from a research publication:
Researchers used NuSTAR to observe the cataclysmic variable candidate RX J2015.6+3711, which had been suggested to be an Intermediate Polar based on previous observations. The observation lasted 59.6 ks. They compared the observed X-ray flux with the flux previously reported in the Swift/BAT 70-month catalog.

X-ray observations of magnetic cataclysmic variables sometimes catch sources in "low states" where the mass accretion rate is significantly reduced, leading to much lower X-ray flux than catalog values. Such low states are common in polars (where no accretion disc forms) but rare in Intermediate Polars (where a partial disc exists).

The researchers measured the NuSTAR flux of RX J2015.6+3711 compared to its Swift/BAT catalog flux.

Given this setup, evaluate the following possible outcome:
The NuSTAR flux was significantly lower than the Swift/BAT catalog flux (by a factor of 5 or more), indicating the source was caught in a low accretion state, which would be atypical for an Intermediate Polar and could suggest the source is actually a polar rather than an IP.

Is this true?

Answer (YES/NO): NO